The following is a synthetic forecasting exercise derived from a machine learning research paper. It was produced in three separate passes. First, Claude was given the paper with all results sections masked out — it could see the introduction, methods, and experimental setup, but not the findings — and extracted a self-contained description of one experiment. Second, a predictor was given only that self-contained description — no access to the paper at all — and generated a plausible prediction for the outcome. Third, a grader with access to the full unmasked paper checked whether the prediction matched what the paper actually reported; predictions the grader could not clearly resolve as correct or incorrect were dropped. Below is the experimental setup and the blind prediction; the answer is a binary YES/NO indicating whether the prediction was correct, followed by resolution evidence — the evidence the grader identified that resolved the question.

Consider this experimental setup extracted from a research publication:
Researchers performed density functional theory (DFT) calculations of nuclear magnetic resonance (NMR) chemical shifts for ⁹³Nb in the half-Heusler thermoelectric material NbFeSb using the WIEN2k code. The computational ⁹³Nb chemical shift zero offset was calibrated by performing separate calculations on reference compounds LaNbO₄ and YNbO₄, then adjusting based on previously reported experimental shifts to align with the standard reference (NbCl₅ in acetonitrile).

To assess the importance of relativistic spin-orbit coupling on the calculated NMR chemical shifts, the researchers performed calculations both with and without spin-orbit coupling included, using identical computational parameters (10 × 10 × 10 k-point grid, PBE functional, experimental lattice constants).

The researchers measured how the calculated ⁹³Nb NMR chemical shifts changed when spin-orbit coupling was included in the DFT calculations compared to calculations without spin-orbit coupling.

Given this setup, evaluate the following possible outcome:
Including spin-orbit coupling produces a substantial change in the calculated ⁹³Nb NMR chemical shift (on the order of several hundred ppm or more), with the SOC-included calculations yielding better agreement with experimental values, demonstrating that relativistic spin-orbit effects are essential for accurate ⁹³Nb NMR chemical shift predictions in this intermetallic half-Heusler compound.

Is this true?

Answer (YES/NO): NO